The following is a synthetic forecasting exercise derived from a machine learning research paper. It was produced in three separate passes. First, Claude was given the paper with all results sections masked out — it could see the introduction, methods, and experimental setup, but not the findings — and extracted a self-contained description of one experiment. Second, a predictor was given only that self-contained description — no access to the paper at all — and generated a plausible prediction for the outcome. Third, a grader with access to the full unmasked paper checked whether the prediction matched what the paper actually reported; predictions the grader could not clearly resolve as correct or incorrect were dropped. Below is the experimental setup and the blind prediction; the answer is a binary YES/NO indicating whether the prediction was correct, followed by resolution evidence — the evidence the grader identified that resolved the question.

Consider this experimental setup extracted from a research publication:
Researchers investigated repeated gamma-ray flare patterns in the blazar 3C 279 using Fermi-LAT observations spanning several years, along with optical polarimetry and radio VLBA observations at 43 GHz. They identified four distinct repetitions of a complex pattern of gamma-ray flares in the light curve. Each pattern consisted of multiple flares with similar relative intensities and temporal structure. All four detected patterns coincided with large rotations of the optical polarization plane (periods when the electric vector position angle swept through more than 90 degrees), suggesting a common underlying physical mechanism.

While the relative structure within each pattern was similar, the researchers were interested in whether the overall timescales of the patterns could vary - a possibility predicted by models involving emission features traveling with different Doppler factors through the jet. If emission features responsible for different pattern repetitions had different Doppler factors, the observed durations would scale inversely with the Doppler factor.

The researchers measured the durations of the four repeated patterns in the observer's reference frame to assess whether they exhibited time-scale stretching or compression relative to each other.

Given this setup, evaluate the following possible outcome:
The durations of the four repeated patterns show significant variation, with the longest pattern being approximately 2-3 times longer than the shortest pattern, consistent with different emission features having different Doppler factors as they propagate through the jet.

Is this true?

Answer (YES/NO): NO